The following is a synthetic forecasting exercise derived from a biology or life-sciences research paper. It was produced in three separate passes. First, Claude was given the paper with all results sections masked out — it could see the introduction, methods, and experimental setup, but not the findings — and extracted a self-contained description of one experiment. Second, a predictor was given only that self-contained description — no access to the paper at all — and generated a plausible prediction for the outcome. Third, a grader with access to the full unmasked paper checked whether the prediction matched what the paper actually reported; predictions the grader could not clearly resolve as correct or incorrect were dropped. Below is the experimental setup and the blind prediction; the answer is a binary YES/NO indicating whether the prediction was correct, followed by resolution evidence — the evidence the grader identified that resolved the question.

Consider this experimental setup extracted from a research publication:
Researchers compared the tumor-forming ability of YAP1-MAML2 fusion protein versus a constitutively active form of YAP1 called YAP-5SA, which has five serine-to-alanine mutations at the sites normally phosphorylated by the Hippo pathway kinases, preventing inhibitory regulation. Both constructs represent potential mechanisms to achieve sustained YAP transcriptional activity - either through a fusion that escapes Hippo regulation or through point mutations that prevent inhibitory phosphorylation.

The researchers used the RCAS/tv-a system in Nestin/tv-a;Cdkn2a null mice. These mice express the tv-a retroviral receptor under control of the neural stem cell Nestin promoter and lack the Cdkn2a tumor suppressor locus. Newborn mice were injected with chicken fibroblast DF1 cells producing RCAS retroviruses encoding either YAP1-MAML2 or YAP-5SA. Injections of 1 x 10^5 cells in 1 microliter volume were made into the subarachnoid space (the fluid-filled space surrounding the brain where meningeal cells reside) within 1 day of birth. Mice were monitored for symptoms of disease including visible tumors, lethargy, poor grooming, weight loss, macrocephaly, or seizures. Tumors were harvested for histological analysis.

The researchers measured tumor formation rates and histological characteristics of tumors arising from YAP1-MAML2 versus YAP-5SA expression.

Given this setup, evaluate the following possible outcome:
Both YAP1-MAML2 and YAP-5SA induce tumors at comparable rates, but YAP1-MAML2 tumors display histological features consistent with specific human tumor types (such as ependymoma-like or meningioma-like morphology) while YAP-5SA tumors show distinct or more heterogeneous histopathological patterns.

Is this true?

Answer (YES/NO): NO